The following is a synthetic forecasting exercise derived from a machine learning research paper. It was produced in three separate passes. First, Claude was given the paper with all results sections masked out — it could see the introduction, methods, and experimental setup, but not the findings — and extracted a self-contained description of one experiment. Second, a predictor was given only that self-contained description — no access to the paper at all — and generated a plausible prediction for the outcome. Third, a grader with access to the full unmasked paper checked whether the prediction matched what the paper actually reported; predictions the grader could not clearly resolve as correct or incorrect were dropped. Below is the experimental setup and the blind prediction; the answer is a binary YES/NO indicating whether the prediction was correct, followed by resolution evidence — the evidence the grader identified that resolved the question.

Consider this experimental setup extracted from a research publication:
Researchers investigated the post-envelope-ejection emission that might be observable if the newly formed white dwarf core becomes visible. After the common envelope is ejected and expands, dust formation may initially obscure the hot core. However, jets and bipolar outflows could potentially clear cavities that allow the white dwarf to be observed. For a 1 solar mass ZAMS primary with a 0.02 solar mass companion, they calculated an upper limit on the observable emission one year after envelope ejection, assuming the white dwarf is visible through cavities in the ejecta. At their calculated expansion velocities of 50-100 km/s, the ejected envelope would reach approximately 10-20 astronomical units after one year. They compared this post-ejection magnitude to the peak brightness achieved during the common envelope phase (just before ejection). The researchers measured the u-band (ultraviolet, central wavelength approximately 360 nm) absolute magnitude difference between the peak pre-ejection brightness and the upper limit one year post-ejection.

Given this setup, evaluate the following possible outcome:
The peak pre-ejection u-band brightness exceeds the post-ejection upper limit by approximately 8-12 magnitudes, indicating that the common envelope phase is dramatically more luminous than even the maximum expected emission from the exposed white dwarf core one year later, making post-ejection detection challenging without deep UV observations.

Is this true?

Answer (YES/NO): NO